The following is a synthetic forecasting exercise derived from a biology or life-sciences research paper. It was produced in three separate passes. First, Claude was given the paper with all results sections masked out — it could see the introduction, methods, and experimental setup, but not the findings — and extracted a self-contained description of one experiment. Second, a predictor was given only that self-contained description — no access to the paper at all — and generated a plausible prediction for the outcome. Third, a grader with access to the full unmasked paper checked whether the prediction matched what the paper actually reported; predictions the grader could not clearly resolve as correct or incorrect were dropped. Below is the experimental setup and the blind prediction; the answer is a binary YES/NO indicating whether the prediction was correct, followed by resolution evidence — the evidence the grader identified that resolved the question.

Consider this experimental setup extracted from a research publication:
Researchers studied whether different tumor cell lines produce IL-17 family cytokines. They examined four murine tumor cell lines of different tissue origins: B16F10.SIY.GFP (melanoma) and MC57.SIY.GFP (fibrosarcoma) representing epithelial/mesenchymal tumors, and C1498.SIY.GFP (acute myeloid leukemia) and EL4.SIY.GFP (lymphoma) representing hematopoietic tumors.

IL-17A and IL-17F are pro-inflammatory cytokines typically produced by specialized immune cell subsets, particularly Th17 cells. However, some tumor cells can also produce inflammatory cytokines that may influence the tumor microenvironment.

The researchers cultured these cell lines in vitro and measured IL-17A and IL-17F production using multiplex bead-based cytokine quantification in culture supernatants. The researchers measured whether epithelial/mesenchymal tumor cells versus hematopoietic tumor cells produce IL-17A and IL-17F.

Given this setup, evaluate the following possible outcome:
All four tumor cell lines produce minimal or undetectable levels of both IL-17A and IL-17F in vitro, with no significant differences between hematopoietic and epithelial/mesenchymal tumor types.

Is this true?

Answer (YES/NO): NO